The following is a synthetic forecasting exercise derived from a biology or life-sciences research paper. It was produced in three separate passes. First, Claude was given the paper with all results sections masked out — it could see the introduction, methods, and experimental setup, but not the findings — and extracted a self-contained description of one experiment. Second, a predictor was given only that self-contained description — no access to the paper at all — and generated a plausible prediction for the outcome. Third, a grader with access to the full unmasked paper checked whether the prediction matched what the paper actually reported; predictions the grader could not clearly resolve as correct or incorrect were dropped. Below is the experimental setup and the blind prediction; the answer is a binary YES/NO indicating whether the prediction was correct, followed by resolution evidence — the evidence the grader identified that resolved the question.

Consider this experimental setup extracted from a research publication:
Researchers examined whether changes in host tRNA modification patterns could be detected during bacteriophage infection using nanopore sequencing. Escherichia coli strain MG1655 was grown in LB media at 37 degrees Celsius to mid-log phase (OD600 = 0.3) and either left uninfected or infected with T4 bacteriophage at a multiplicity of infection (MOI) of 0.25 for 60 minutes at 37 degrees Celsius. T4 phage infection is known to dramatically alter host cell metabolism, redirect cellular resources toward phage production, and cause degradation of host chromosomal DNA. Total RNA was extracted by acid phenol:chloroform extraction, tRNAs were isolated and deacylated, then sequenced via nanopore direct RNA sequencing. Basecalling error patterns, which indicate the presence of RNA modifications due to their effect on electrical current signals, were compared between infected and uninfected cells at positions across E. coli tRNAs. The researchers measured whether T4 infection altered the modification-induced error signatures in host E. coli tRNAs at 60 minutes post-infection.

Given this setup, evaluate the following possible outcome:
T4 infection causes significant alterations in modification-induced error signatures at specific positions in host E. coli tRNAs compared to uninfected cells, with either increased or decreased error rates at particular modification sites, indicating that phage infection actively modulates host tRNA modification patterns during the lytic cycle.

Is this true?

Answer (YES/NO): YES